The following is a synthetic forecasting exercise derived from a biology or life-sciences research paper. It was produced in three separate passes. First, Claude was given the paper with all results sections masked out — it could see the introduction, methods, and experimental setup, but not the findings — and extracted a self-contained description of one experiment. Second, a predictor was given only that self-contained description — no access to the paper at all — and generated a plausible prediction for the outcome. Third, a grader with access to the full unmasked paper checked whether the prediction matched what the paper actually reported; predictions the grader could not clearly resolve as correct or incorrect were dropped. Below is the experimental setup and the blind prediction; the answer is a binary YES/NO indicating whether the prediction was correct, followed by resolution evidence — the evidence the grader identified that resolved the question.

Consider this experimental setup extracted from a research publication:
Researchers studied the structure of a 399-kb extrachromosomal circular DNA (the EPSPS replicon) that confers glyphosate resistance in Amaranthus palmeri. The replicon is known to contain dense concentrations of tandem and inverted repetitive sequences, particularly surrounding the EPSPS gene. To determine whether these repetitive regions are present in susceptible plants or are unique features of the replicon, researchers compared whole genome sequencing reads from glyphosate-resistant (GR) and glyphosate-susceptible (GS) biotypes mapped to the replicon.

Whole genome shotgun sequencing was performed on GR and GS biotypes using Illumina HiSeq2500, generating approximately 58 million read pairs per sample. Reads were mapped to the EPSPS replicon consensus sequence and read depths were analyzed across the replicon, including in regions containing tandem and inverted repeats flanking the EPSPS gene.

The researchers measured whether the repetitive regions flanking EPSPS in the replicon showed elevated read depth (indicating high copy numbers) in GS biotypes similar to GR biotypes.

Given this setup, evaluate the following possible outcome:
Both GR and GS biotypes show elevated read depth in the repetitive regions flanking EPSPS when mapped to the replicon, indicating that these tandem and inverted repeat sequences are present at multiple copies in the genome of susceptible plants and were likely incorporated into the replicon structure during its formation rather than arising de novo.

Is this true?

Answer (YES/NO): NO